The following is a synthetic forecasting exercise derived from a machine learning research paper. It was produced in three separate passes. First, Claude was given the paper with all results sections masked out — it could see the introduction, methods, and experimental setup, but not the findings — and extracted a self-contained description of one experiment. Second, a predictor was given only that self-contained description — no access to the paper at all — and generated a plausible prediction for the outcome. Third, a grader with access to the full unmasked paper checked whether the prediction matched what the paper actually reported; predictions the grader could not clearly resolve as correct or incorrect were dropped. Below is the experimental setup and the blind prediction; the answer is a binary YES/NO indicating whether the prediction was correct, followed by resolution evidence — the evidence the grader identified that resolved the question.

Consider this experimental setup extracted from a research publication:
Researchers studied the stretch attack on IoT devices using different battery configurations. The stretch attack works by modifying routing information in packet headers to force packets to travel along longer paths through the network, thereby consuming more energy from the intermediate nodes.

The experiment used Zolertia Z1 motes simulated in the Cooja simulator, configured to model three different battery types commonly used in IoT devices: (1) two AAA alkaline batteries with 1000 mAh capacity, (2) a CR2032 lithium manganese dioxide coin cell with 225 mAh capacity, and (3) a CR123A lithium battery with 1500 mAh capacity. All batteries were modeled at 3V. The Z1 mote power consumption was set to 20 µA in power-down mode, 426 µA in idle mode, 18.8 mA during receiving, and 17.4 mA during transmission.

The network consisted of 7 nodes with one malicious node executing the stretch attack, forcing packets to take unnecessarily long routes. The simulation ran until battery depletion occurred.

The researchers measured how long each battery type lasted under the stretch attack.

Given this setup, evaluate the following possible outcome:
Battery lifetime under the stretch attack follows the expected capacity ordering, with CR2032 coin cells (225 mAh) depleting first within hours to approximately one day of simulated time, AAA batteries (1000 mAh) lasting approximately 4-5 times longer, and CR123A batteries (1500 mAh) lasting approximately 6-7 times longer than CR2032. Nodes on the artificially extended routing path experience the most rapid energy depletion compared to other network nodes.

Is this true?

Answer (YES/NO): NO